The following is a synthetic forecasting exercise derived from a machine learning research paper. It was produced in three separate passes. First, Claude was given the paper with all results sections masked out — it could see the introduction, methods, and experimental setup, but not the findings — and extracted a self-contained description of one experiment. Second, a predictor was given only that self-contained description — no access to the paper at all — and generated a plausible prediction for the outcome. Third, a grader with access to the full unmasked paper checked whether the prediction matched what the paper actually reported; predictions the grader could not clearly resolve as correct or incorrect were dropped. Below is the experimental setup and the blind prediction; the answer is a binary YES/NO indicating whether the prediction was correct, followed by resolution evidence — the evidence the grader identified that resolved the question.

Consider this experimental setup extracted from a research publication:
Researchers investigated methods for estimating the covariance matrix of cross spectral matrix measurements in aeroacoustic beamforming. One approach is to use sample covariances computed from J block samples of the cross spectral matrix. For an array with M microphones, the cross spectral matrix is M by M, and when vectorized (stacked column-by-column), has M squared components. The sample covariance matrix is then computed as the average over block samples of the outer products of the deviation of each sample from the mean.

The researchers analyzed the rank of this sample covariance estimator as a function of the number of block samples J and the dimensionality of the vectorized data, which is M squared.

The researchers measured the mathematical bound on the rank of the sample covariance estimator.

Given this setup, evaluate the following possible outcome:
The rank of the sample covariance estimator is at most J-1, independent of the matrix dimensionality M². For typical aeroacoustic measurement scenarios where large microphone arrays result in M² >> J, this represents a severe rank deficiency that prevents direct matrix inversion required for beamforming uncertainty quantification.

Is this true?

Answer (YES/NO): NO